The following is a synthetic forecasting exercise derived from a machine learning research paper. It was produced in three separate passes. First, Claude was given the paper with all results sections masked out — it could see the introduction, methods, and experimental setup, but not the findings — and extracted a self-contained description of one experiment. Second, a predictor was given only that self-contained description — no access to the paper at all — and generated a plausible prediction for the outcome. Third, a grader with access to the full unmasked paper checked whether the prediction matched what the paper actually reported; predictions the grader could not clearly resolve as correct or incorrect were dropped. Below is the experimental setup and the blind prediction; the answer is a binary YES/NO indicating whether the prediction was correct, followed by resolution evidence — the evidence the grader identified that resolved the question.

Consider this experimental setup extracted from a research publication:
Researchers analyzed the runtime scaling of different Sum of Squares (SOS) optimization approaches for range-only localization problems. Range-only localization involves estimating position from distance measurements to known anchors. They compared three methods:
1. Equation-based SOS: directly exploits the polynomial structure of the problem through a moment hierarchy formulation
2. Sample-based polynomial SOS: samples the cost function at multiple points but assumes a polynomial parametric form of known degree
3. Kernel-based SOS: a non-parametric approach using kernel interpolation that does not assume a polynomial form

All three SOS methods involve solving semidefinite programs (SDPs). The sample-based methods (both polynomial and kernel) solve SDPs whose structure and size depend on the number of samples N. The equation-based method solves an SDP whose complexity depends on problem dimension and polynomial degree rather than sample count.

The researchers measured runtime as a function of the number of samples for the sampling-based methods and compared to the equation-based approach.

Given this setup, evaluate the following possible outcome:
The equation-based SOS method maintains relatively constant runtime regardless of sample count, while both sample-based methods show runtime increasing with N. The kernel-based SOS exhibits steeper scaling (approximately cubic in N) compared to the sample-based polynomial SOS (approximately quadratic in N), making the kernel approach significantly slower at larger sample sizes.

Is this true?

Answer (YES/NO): NO